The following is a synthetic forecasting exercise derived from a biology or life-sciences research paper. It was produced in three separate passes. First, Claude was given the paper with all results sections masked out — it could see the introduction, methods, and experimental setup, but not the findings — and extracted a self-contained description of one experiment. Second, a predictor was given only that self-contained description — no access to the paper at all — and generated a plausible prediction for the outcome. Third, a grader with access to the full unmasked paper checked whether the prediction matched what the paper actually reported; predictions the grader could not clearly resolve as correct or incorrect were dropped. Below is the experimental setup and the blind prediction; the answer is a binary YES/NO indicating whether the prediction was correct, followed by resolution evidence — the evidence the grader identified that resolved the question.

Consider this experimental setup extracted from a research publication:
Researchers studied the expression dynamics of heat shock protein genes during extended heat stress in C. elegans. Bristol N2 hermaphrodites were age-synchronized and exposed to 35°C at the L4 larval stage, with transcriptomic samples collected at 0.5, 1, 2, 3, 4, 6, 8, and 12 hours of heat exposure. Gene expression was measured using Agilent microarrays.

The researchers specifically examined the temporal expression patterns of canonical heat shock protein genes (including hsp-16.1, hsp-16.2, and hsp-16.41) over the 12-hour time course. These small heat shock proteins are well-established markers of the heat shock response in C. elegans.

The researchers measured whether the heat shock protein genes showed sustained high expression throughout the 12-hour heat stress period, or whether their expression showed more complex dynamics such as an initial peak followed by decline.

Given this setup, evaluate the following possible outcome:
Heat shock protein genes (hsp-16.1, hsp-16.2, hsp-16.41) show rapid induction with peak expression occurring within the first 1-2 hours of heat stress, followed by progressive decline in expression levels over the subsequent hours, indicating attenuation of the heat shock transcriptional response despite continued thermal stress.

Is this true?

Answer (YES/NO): NO